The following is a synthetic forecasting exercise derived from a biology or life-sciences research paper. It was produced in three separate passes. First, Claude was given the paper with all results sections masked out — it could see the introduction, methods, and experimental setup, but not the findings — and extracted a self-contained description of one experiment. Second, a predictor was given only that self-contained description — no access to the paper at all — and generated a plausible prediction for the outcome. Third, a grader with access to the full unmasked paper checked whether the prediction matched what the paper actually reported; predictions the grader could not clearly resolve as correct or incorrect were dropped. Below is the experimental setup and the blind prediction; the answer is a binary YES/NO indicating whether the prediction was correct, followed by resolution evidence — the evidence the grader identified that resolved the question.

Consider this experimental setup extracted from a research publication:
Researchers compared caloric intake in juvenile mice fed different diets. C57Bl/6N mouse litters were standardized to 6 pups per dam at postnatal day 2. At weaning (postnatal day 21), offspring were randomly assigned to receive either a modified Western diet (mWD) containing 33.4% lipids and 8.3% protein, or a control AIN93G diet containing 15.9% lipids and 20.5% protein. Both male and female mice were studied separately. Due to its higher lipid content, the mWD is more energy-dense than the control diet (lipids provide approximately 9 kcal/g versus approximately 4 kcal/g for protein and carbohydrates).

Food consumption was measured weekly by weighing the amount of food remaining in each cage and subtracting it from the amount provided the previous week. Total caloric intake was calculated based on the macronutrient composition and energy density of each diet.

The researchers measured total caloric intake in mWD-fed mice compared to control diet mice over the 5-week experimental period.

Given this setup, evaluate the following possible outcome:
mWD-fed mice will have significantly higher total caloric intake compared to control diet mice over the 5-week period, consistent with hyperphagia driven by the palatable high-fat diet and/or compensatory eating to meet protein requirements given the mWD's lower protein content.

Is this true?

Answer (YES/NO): NO